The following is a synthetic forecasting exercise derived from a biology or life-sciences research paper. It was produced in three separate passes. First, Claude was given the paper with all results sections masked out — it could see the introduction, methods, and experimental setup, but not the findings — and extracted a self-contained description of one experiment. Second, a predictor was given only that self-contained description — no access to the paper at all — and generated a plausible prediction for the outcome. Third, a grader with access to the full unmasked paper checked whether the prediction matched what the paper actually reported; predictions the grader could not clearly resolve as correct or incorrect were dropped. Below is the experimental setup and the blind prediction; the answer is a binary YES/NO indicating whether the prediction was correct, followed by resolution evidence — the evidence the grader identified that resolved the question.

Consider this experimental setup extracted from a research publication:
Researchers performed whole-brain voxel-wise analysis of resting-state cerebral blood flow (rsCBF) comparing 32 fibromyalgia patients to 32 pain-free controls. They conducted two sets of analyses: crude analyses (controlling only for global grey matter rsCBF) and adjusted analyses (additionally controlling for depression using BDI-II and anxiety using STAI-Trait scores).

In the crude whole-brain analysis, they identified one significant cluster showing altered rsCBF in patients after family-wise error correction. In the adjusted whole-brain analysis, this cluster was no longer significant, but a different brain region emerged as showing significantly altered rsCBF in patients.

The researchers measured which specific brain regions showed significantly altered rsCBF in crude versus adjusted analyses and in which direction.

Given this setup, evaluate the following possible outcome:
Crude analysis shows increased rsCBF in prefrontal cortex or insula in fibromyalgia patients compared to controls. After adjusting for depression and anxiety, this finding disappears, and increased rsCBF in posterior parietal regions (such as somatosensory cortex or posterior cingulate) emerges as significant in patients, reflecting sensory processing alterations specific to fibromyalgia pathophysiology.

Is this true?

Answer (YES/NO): NO